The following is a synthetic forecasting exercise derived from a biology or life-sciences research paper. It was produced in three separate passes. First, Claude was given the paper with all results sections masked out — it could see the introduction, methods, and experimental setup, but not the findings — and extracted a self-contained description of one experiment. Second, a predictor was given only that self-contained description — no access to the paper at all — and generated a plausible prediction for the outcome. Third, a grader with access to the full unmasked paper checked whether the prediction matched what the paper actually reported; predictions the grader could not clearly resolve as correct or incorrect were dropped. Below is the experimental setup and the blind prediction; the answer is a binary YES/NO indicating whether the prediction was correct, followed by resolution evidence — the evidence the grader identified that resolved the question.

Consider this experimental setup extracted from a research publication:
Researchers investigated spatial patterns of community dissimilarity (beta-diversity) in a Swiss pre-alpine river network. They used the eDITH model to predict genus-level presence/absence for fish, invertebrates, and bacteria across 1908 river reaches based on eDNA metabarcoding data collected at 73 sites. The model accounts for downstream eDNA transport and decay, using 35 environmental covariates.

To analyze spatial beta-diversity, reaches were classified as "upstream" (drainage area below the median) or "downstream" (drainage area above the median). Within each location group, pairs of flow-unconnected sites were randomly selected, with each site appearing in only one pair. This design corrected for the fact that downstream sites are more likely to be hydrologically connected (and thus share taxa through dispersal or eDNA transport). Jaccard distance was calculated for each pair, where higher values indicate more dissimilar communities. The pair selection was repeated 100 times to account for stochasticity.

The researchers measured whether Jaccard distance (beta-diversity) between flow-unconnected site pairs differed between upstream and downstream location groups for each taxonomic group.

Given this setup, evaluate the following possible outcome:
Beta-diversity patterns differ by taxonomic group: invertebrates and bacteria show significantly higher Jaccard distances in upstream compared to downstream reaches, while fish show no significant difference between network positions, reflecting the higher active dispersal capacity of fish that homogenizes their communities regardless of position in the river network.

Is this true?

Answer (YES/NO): NO